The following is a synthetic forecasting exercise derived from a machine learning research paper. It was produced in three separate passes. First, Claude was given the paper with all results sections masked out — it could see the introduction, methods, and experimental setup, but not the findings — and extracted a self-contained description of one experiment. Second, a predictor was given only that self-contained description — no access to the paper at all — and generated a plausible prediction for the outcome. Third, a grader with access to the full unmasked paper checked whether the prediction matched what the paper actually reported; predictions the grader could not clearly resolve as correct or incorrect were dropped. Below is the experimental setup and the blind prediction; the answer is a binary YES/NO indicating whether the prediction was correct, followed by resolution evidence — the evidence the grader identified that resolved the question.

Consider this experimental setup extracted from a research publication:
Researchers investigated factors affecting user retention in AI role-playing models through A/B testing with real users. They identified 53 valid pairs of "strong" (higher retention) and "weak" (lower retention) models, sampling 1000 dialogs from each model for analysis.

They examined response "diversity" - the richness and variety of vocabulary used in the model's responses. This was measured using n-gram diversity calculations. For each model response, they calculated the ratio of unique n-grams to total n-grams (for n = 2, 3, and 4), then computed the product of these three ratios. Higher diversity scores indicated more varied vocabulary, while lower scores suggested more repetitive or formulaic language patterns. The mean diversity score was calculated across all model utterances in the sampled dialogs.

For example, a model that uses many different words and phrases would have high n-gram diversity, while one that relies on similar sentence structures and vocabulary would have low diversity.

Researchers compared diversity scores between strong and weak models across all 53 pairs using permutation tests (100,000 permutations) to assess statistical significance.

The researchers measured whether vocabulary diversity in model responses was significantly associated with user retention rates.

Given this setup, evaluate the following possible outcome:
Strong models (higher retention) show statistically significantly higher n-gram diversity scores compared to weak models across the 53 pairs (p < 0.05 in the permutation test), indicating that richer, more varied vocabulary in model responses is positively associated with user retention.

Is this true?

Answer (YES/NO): NO